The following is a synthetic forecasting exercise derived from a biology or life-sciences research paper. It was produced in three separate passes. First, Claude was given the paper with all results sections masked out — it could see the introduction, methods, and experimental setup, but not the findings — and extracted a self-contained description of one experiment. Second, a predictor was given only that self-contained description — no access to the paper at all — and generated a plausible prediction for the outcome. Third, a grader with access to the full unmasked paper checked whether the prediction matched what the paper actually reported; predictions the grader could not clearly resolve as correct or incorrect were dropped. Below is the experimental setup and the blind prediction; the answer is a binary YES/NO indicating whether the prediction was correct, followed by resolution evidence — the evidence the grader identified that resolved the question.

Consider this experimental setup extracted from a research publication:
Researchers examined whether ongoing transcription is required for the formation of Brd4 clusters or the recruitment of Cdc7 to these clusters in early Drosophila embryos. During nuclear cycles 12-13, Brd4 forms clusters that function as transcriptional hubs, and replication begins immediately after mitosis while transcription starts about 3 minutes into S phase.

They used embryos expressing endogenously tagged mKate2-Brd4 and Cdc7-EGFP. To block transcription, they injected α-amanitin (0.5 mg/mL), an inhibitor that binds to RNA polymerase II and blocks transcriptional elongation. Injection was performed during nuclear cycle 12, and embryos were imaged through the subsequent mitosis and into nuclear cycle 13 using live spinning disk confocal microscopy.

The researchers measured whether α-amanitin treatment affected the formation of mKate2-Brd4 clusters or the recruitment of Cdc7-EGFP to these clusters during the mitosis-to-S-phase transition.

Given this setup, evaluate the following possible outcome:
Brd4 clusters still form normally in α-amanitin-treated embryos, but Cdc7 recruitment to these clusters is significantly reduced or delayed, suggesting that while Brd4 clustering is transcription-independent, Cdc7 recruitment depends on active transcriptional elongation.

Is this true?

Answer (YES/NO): NO